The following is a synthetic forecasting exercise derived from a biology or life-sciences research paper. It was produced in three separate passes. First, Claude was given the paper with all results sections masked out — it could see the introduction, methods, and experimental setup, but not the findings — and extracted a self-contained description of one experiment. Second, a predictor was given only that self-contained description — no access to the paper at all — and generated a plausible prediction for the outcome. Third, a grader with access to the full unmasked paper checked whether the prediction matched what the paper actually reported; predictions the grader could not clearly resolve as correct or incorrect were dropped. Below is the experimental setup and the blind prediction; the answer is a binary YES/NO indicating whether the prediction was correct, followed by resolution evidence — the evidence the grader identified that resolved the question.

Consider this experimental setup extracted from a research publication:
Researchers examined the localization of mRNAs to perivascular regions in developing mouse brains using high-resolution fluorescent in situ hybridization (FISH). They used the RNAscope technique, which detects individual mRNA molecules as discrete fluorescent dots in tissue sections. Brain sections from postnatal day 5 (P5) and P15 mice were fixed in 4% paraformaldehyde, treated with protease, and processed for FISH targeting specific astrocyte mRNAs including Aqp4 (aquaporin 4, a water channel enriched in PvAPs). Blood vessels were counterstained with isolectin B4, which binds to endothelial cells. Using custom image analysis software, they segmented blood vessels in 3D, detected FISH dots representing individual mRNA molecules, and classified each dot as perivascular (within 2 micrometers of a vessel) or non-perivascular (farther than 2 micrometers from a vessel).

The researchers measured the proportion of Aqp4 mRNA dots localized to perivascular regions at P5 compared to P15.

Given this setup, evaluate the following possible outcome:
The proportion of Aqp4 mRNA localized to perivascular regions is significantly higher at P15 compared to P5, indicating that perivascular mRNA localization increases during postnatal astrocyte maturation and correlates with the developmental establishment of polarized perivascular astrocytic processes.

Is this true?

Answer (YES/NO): NO